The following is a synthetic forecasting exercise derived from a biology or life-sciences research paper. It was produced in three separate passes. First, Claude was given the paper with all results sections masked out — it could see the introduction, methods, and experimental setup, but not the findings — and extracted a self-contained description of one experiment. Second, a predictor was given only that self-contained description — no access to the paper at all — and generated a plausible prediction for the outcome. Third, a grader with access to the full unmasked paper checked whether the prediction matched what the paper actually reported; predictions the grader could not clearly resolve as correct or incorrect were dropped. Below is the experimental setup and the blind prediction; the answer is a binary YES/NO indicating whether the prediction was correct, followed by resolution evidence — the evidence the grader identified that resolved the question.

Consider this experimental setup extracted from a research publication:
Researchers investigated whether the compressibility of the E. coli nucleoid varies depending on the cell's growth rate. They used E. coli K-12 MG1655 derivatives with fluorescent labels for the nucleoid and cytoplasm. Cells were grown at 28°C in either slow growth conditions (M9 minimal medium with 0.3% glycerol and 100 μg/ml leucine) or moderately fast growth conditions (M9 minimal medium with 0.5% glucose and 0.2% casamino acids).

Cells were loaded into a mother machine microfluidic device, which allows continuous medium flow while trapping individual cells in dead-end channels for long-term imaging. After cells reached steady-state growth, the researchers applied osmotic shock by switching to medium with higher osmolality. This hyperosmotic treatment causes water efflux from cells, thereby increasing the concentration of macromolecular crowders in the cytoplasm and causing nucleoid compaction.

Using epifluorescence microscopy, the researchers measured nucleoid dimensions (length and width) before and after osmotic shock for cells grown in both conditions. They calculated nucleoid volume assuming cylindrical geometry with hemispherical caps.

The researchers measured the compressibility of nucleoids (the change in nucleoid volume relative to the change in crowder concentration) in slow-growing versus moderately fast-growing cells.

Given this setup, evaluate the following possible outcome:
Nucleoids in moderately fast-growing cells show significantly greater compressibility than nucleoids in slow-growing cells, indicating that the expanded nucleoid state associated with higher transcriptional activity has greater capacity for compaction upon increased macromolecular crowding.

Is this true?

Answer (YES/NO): NO